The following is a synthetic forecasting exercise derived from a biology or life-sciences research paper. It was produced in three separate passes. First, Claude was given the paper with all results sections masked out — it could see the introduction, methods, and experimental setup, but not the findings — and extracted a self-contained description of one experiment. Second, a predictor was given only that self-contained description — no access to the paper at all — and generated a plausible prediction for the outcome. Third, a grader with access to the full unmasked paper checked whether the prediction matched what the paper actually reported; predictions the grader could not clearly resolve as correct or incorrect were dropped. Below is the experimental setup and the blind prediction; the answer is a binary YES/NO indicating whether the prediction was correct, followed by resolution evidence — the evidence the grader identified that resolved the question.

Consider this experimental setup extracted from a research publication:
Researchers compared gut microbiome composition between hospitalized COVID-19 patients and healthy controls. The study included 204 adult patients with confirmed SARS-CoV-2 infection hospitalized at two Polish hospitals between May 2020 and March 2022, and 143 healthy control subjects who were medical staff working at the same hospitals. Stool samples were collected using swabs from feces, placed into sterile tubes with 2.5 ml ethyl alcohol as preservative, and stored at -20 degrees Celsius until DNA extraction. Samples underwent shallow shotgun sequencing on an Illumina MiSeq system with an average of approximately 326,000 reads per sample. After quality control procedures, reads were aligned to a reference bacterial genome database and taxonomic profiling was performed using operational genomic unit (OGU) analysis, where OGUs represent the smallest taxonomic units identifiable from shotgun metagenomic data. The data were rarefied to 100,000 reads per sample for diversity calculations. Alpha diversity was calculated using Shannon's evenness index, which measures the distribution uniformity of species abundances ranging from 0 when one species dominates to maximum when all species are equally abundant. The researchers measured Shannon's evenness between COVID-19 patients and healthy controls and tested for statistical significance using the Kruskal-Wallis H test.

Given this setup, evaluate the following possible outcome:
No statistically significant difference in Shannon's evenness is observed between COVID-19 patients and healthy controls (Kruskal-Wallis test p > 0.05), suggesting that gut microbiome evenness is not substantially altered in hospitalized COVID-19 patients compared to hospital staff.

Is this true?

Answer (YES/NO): NO